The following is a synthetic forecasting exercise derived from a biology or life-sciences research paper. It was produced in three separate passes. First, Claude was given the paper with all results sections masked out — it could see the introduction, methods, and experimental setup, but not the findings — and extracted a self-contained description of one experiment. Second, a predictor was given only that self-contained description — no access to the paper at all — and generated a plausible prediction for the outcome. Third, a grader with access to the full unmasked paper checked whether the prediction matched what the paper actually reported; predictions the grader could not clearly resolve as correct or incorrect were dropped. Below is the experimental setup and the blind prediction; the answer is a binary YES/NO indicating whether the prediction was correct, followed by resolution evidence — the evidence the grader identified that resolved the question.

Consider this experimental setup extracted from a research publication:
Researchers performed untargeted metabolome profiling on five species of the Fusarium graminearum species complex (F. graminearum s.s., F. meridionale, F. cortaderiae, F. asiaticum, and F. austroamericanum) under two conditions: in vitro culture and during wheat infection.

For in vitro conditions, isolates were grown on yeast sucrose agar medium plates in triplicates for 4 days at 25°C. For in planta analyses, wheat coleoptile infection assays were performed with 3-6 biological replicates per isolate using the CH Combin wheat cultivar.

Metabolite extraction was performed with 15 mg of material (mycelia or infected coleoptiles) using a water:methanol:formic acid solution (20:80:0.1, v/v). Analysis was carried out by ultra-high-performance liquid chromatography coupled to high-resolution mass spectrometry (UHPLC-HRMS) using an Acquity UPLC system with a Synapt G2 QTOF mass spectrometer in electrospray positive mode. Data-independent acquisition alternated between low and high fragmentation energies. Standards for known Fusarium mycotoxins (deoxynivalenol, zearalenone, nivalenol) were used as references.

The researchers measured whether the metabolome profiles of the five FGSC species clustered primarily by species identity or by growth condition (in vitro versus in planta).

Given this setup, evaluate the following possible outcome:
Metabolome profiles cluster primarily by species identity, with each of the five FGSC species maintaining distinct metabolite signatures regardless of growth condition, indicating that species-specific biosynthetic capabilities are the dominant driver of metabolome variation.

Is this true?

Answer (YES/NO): YES